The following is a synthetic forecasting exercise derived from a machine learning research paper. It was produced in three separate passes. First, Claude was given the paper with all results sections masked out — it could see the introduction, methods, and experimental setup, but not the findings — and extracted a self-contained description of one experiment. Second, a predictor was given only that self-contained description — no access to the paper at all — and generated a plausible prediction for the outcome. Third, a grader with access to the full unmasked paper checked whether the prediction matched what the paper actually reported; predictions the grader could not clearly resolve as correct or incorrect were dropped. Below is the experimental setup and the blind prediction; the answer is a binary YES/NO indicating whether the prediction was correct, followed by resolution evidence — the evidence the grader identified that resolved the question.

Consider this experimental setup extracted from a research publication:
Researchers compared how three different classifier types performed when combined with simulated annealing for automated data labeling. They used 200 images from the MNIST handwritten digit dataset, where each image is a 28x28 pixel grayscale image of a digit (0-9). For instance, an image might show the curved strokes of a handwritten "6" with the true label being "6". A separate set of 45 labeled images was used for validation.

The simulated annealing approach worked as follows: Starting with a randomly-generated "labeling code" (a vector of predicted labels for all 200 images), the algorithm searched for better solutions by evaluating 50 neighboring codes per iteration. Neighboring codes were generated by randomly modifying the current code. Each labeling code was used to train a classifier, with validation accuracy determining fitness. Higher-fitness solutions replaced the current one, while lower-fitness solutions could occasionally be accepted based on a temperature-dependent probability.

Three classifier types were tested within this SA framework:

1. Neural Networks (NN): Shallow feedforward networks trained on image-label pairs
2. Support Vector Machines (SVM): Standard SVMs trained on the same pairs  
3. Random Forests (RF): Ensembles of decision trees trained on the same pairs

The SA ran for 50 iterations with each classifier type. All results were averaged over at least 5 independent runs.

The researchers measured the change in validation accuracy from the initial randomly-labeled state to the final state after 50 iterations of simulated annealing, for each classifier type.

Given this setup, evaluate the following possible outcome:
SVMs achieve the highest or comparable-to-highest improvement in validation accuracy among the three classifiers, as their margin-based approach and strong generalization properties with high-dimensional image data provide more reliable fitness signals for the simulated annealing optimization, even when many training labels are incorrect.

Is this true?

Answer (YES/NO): NO